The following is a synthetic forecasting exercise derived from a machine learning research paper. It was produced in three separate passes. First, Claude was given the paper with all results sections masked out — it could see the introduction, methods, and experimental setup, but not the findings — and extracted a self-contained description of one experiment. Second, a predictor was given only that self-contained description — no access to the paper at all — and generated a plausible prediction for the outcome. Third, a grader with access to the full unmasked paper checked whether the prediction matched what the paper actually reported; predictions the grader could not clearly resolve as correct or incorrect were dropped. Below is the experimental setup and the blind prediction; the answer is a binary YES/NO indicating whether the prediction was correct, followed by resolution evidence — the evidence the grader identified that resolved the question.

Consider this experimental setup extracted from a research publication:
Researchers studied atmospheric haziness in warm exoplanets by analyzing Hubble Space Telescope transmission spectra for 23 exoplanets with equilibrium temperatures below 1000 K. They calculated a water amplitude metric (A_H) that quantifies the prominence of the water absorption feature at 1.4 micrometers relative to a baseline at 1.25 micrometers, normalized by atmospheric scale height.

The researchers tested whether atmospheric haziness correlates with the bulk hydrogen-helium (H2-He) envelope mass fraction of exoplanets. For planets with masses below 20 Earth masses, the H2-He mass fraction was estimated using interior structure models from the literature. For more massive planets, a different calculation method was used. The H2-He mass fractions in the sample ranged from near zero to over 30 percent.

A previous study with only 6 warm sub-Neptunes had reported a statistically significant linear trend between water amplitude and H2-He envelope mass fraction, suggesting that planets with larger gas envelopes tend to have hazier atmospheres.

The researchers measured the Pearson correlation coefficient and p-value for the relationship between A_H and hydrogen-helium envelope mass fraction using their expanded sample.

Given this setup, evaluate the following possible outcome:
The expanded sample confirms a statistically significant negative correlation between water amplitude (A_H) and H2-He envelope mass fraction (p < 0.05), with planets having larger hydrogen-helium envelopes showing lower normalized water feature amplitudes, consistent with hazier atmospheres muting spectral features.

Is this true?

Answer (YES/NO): NO